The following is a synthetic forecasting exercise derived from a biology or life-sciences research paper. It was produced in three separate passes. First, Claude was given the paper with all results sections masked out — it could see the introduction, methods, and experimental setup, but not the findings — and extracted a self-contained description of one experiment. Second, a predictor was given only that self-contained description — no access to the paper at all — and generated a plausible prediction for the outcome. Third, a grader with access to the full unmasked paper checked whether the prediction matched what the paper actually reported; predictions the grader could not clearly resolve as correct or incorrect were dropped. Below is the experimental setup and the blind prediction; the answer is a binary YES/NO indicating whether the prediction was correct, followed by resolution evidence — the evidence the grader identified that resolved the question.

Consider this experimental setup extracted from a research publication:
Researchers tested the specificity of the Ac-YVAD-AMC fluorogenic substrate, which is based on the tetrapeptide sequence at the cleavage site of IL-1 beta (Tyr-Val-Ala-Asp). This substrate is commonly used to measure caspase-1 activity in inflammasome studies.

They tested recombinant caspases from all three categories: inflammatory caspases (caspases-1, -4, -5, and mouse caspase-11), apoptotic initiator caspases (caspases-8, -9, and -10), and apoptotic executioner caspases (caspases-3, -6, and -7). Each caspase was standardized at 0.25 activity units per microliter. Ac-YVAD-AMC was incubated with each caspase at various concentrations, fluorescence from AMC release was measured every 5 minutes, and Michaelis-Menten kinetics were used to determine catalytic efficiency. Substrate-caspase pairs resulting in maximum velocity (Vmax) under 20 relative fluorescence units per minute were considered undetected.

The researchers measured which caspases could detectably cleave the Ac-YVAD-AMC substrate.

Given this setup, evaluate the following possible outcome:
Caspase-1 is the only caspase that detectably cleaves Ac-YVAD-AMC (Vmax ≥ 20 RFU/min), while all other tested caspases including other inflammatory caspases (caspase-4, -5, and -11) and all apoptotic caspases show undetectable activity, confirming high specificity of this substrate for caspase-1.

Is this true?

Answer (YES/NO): NO